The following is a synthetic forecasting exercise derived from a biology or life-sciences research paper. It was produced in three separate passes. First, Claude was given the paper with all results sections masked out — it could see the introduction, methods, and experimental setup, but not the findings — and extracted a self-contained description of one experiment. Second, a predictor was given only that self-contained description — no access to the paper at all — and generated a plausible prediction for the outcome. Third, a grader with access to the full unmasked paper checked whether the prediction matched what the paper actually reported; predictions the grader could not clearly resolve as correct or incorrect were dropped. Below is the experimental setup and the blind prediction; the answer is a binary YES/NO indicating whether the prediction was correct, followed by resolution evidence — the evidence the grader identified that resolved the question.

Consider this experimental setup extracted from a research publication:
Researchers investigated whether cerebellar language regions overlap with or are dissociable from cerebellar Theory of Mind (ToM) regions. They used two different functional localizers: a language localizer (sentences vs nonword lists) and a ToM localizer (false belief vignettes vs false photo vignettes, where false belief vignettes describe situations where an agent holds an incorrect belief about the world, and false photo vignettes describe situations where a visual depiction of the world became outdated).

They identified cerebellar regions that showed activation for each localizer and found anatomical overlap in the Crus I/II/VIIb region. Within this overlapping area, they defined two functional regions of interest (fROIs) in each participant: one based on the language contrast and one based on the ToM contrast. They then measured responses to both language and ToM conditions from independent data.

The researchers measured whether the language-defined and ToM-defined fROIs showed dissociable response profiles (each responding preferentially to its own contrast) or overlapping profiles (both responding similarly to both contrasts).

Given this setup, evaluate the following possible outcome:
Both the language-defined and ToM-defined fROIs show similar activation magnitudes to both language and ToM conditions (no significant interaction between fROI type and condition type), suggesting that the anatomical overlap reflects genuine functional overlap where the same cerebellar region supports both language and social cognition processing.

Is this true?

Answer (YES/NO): NO